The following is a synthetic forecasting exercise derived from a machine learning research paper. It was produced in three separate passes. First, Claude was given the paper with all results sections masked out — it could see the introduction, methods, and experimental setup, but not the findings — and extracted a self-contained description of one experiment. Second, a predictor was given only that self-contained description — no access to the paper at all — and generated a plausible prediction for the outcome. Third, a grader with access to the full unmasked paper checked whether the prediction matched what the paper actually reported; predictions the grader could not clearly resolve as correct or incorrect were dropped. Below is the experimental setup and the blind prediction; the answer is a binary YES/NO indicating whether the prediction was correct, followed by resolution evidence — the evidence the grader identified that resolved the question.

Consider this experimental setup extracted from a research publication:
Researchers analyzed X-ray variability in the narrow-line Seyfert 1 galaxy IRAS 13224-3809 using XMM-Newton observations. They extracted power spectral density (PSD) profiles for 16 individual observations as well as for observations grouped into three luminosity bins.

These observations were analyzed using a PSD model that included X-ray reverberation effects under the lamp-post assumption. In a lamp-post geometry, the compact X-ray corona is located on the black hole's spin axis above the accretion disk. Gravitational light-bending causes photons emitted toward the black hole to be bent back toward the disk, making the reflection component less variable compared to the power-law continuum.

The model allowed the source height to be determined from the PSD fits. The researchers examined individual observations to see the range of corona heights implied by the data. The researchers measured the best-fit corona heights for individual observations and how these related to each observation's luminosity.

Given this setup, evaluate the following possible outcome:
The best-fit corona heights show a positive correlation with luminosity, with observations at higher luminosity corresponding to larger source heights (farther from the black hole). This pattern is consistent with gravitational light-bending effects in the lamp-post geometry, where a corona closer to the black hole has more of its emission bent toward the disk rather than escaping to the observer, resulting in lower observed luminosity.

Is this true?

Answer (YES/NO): YES